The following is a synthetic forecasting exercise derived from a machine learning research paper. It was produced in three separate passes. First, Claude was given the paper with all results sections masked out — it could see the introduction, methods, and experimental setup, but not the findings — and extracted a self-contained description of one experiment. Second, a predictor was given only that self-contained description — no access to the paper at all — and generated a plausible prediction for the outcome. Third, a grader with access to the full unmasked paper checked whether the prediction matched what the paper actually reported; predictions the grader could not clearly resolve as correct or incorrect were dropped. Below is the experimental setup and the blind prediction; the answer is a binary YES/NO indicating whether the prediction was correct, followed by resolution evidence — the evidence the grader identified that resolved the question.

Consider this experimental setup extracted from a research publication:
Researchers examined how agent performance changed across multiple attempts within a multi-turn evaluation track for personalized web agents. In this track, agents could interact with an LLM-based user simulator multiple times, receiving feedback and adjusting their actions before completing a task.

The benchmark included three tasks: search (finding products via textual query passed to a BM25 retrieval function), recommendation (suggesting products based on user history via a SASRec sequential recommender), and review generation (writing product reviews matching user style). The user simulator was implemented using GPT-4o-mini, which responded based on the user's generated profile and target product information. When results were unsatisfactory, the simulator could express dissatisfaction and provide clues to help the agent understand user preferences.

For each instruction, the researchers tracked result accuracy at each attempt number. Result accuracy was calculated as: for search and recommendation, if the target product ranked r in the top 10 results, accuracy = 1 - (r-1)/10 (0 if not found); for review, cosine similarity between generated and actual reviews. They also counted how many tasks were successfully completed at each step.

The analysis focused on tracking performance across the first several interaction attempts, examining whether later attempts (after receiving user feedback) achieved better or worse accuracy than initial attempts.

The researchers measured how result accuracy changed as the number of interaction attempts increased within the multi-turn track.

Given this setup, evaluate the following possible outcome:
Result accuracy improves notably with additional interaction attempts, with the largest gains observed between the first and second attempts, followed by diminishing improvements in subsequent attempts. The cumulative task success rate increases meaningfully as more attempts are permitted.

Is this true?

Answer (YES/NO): NO